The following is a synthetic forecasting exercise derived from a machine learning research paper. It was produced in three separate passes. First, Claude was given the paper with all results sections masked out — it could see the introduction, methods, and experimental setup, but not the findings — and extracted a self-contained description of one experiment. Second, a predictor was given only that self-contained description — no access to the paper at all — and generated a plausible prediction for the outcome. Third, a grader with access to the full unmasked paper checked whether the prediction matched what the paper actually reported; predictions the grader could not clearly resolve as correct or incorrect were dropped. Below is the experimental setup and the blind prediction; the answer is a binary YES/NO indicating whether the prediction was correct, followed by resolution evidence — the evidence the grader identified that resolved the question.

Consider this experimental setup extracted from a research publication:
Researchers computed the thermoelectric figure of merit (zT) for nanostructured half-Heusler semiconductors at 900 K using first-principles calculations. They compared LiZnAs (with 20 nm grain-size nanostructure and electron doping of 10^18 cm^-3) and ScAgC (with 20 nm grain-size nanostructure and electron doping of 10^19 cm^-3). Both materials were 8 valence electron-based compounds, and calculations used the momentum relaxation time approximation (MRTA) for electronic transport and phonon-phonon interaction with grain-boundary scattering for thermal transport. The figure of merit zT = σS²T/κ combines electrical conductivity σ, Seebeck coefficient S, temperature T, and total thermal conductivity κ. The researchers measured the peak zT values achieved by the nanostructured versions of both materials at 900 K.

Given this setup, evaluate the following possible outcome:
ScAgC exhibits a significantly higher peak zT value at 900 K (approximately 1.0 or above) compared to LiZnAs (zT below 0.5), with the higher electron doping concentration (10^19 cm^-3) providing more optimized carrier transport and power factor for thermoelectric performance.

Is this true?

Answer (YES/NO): NO